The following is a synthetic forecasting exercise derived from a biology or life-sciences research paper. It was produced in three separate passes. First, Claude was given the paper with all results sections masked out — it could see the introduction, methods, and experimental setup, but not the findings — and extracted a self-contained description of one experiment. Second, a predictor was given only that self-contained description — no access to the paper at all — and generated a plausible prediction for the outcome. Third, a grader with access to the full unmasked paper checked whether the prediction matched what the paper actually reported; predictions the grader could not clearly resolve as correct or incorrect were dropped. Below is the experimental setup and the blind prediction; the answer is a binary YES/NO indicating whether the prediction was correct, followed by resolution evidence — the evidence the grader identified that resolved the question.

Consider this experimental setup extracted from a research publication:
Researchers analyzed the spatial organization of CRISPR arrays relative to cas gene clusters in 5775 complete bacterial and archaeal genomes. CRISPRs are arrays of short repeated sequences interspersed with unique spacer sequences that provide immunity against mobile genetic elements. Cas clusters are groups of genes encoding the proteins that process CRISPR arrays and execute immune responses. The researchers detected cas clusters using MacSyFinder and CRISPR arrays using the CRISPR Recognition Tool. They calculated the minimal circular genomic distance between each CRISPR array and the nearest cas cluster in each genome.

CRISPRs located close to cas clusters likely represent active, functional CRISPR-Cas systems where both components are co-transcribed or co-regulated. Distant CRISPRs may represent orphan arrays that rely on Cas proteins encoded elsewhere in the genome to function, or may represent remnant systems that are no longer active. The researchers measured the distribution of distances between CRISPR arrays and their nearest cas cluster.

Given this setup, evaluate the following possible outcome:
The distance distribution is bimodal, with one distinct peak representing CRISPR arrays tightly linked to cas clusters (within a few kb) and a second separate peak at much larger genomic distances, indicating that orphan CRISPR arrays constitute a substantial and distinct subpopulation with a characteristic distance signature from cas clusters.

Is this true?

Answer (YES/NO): NO